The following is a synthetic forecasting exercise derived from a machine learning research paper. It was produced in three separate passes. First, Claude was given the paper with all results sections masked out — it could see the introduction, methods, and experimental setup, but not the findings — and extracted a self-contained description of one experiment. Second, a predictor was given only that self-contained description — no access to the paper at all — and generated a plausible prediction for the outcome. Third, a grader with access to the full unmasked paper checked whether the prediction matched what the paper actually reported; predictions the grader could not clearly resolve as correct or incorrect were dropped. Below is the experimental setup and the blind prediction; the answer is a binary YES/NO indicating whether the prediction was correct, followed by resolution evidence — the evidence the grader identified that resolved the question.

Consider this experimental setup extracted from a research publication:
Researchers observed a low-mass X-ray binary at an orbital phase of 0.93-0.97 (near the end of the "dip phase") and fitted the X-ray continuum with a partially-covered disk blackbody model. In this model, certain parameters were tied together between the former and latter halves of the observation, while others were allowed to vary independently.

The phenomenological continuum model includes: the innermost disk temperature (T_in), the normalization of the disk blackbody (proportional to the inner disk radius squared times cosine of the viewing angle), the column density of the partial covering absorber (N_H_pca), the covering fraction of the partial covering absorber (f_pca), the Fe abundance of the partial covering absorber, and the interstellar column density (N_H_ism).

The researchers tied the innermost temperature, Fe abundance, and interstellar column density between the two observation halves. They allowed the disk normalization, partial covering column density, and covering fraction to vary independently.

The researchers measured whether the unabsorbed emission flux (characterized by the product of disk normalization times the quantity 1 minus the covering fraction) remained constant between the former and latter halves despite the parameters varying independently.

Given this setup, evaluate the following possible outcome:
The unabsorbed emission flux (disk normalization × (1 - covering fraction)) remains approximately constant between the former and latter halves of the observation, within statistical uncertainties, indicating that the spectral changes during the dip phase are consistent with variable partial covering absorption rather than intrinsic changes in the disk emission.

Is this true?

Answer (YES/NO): YES